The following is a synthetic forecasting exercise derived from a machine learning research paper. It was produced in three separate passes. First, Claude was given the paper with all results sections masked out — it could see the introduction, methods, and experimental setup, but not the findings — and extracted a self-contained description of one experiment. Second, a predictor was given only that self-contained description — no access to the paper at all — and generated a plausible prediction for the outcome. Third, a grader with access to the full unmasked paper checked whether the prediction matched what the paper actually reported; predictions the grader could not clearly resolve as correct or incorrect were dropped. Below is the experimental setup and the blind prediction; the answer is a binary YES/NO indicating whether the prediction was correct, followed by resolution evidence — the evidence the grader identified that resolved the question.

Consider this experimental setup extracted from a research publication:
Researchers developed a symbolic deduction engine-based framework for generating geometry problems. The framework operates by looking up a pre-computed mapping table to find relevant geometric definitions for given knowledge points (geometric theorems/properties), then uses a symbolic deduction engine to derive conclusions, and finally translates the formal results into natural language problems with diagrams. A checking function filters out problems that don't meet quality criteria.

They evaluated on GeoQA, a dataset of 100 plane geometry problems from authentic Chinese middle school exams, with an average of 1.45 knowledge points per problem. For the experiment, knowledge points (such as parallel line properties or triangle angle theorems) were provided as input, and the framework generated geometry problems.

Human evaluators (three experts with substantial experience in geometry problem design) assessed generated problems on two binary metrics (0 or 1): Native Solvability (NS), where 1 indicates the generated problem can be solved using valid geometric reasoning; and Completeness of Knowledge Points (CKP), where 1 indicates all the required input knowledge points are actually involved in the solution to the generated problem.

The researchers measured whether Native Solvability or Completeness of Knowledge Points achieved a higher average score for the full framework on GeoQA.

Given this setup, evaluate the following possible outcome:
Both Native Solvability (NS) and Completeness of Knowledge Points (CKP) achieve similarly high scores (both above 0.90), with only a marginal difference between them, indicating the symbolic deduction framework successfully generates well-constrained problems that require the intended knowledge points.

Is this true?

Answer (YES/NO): YES